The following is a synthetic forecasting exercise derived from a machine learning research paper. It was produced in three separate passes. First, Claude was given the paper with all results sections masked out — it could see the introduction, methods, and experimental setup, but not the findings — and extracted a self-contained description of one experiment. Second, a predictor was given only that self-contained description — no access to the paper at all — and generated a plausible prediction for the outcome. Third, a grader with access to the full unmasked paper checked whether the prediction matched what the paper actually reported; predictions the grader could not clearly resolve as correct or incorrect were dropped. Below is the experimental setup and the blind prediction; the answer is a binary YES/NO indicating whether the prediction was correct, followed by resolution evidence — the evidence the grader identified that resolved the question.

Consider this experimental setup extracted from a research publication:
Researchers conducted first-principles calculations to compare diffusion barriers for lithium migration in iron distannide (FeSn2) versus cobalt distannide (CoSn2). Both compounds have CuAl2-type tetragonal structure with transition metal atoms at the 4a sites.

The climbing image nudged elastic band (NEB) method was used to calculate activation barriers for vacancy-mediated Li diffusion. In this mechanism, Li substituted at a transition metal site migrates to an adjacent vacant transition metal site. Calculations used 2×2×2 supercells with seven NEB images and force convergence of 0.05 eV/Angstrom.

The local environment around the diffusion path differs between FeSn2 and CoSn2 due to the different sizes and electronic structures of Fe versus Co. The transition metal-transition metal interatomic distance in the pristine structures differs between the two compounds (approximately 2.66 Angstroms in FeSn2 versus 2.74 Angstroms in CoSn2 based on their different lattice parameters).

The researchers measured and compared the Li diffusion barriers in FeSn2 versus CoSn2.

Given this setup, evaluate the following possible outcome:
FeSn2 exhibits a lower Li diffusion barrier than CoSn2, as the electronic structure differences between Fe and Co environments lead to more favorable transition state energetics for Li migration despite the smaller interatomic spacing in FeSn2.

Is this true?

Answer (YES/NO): YES